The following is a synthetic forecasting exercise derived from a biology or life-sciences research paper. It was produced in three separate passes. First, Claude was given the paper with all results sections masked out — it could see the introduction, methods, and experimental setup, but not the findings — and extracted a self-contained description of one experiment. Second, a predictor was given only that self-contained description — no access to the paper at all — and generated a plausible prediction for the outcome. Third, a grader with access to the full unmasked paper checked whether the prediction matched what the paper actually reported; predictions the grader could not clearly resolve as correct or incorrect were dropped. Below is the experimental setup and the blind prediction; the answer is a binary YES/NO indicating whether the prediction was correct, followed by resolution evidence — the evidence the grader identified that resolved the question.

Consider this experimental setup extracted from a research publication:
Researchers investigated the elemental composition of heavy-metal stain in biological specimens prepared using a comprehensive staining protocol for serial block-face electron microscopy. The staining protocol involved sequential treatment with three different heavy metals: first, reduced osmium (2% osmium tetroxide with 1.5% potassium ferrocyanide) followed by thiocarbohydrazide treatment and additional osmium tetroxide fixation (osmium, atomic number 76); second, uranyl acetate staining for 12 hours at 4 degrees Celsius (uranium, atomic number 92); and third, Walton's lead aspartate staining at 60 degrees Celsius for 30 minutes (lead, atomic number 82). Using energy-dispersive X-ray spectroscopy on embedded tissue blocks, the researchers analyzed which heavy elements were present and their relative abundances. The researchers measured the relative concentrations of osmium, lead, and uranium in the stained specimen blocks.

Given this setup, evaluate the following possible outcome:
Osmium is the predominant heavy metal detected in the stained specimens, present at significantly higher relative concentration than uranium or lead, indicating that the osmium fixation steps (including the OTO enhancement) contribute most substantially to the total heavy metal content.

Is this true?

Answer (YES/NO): NO